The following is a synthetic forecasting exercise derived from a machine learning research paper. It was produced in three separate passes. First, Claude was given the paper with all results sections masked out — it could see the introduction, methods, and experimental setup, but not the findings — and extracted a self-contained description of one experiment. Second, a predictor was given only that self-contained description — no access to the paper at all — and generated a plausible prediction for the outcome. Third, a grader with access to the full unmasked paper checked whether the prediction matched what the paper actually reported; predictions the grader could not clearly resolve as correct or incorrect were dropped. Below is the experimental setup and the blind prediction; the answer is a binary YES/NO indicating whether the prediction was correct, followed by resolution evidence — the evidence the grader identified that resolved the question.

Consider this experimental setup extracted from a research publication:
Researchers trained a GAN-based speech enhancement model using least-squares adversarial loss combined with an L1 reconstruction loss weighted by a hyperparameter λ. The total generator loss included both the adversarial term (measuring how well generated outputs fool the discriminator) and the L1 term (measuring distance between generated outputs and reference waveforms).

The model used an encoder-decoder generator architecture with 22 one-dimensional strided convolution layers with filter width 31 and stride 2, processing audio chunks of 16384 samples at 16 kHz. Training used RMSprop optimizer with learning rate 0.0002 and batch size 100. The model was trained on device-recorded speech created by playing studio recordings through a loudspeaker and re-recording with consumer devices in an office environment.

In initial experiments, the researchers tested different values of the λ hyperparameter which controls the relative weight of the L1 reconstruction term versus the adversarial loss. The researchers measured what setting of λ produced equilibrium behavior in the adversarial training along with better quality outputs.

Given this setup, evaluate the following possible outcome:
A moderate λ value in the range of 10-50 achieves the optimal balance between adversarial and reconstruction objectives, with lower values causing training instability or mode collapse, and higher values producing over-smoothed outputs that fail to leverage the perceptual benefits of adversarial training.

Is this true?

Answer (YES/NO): NO